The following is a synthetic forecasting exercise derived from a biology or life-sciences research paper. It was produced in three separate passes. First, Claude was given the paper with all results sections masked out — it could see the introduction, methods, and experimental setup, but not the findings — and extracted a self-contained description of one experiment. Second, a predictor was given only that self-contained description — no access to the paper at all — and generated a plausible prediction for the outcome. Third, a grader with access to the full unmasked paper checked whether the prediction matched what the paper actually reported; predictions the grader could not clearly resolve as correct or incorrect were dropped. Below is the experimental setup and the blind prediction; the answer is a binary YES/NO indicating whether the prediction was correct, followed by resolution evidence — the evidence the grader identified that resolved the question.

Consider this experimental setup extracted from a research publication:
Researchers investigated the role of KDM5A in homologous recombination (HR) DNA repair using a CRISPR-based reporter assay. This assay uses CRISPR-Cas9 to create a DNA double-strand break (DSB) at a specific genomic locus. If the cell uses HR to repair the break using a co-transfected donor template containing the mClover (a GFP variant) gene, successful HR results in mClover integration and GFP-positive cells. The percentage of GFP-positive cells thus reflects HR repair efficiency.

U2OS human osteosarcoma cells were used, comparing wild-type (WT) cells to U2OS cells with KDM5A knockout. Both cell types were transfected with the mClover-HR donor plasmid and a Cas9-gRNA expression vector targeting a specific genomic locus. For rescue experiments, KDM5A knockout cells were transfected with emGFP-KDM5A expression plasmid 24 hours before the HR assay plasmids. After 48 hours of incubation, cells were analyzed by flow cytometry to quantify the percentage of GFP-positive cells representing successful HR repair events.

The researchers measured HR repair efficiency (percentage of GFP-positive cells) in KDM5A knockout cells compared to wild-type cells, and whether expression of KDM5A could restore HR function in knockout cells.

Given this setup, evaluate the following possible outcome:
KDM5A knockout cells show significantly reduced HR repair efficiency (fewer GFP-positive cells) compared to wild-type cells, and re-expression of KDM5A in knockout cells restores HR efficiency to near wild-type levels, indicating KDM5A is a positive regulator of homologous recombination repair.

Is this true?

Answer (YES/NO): YES